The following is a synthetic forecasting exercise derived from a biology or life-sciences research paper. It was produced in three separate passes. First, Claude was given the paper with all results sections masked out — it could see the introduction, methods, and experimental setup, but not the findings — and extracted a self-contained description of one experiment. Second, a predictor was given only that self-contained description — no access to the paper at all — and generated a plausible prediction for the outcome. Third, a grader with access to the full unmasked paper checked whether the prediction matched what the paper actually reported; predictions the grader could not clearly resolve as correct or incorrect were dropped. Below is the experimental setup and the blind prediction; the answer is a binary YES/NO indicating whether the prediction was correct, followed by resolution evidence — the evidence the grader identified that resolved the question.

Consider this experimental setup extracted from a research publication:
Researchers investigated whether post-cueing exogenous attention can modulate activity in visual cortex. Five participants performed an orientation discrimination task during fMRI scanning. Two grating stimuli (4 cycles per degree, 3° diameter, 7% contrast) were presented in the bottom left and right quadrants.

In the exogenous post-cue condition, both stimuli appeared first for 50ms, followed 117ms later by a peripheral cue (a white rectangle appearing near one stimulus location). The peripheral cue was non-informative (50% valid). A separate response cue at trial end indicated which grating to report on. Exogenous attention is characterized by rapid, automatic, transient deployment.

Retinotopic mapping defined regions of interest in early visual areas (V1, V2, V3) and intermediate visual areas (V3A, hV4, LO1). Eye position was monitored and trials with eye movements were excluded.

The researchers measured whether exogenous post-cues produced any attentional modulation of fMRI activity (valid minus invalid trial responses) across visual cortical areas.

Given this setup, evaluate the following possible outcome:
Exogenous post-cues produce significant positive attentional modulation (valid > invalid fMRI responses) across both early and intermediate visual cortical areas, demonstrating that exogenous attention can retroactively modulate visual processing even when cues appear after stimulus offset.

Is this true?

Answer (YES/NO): NO